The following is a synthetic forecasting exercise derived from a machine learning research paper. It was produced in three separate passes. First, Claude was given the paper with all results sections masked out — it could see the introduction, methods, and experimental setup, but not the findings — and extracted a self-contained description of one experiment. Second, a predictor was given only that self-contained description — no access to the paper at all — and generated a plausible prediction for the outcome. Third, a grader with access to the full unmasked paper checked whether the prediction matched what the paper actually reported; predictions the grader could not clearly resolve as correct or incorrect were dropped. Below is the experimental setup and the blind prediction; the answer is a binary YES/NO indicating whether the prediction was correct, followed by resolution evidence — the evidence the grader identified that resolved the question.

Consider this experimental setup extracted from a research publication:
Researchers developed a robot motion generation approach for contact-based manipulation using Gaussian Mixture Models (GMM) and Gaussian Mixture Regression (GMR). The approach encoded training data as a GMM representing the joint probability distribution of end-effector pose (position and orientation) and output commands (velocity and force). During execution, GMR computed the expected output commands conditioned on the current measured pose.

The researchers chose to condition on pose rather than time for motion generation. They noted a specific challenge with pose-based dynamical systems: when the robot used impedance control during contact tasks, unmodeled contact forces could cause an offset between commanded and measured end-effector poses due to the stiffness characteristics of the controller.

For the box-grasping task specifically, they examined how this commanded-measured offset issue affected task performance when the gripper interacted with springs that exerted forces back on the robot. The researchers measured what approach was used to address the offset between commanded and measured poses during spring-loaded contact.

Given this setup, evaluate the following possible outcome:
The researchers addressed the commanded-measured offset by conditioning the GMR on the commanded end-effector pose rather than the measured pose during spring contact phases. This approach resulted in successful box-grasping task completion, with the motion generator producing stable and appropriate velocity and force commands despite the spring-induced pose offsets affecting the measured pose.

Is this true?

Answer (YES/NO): NO